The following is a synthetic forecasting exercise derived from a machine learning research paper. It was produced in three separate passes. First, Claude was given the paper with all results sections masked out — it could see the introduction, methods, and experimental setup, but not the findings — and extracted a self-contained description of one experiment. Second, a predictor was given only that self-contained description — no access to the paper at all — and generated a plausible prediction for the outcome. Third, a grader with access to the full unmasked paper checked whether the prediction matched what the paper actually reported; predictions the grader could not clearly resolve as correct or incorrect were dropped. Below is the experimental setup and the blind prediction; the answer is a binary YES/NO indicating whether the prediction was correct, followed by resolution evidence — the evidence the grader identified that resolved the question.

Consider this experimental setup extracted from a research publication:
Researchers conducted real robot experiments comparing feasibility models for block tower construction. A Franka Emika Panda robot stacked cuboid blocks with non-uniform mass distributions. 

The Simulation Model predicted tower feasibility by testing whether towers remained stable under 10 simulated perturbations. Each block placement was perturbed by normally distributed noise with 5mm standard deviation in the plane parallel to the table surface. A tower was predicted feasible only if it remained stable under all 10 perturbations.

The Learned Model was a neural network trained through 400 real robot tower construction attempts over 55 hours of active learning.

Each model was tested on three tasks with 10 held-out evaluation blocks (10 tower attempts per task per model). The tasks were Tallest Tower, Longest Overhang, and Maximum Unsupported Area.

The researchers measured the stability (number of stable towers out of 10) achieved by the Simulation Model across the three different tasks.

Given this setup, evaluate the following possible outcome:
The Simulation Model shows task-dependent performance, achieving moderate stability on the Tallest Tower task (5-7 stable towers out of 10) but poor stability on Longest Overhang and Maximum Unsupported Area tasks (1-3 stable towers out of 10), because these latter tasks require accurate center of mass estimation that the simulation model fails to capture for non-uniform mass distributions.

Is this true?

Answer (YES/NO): NO